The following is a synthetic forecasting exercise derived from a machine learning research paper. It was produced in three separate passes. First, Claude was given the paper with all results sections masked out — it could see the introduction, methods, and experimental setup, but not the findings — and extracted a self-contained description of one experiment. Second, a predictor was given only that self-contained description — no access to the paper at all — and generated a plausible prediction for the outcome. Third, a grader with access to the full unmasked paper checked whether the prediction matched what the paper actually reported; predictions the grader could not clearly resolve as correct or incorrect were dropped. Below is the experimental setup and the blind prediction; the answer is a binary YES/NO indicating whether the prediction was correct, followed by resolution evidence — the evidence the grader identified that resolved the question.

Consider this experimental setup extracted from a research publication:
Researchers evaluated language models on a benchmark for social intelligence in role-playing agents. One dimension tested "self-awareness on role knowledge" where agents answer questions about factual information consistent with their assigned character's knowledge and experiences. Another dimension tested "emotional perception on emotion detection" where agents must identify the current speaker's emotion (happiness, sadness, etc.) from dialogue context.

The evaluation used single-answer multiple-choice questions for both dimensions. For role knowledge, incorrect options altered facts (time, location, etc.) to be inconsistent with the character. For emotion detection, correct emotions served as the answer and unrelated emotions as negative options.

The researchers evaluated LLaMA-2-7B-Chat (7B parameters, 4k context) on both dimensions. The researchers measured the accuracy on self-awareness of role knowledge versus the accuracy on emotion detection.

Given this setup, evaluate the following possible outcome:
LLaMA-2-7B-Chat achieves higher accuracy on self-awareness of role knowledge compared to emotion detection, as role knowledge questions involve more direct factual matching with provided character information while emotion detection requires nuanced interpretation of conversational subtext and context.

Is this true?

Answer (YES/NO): YES